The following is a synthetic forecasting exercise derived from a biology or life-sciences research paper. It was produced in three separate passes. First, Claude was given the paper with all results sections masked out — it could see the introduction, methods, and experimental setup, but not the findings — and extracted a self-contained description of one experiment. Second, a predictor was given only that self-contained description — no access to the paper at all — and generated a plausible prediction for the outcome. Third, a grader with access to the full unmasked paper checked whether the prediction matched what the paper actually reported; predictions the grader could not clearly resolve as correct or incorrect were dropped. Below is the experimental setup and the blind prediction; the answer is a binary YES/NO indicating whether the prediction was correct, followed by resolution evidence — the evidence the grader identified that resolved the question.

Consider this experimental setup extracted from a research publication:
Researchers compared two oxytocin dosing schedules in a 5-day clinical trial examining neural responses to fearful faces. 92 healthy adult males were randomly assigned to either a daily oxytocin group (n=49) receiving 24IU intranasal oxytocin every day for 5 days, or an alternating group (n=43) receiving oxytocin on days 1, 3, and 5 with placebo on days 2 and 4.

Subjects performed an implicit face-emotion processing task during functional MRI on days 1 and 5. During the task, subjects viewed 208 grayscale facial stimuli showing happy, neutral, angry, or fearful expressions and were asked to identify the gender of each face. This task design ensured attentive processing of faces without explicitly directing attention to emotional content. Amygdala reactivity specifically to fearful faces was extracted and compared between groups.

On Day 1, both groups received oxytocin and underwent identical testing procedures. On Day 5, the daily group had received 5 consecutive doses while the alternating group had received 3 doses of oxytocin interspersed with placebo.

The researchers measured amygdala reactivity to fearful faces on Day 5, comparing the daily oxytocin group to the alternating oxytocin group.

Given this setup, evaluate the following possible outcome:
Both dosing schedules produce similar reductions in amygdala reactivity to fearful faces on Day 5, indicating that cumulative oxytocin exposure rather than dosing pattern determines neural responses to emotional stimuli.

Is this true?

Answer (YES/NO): NO